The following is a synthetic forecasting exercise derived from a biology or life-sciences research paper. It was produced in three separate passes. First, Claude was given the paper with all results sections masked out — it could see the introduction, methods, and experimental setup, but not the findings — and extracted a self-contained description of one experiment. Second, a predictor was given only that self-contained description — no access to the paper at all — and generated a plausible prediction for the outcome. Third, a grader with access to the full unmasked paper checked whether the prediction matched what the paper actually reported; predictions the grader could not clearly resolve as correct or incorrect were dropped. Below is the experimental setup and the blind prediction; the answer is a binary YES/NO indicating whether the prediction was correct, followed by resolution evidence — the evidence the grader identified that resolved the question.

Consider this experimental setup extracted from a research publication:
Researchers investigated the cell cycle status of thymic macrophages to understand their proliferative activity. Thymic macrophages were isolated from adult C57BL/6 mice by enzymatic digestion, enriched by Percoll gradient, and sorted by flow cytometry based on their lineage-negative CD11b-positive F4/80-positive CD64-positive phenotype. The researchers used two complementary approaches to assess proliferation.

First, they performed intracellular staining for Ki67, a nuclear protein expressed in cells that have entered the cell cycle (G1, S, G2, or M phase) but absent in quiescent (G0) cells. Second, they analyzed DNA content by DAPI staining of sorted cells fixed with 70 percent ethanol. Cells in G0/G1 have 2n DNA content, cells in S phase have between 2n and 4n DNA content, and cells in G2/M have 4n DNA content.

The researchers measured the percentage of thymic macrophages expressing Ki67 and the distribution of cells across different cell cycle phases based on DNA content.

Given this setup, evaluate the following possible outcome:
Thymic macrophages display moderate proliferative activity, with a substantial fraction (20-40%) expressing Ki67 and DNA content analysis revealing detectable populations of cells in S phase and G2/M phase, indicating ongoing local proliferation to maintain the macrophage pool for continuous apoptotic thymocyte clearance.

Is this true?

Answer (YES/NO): NO